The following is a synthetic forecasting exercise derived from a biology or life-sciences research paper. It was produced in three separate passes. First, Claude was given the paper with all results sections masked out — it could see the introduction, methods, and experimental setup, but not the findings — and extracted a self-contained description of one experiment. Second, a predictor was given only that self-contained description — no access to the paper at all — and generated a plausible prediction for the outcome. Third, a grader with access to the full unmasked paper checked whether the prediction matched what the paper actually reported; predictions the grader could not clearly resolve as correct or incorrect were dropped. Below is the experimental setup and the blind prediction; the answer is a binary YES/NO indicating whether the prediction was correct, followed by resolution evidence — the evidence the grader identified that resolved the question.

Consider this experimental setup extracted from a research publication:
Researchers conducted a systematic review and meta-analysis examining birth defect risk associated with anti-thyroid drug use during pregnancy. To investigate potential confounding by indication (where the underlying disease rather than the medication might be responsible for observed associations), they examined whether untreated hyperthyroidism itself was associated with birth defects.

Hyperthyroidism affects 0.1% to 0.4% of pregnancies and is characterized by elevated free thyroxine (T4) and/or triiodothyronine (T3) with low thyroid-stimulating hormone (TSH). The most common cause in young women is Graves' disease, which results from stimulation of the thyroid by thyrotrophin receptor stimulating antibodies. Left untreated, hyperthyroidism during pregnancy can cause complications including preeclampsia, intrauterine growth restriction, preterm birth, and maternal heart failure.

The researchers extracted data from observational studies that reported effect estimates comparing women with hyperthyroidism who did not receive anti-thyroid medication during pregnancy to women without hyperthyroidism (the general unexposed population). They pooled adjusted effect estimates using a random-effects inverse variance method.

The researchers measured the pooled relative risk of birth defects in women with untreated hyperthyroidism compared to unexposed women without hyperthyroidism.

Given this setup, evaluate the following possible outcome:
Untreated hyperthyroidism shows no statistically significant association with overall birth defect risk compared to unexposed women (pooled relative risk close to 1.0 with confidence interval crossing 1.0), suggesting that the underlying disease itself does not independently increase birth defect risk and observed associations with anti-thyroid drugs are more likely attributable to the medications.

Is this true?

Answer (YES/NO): NO